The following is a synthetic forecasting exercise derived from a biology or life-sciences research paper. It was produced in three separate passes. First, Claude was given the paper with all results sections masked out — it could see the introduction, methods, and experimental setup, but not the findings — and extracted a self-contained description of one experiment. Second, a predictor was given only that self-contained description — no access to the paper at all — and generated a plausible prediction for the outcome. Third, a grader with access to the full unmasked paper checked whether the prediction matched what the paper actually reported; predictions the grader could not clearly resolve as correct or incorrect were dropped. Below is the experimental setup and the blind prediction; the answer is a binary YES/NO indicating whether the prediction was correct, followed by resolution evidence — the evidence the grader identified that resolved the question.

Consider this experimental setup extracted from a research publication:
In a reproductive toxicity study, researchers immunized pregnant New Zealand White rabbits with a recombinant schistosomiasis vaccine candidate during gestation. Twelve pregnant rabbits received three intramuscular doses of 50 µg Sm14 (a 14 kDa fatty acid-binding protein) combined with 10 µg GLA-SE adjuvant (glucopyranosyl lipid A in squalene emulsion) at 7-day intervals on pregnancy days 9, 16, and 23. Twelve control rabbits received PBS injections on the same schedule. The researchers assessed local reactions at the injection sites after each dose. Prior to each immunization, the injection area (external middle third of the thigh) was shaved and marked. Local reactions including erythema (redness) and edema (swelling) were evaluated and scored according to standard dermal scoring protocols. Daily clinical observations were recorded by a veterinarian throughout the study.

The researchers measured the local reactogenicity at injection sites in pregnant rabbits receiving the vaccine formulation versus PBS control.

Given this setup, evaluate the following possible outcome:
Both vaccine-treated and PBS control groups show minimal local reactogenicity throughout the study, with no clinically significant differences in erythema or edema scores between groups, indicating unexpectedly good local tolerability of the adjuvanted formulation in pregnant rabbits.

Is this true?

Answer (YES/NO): YES